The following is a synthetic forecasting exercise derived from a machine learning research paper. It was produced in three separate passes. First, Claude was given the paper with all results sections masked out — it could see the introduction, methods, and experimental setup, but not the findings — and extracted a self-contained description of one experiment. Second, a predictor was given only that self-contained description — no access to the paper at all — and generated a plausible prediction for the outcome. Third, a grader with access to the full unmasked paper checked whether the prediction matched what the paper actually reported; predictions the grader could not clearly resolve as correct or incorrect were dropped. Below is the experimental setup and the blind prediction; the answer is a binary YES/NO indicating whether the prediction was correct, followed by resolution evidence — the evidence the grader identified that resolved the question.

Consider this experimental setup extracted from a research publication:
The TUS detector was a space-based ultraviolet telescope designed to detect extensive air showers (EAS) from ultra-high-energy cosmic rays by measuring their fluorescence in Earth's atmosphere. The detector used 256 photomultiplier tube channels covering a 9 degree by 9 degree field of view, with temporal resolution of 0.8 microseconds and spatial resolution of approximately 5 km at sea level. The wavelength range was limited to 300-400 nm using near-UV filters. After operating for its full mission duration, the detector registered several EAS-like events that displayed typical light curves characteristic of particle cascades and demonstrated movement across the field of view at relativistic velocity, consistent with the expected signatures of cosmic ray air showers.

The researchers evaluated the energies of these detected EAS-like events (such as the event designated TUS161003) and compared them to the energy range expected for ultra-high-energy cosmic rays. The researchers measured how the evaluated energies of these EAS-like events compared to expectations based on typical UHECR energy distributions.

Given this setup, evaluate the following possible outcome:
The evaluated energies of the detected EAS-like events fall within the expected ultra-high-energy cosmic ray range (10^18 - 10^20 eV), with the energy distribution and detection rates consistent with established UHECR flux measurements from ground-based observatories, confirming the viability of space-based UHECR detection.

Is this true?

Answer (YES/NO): NO